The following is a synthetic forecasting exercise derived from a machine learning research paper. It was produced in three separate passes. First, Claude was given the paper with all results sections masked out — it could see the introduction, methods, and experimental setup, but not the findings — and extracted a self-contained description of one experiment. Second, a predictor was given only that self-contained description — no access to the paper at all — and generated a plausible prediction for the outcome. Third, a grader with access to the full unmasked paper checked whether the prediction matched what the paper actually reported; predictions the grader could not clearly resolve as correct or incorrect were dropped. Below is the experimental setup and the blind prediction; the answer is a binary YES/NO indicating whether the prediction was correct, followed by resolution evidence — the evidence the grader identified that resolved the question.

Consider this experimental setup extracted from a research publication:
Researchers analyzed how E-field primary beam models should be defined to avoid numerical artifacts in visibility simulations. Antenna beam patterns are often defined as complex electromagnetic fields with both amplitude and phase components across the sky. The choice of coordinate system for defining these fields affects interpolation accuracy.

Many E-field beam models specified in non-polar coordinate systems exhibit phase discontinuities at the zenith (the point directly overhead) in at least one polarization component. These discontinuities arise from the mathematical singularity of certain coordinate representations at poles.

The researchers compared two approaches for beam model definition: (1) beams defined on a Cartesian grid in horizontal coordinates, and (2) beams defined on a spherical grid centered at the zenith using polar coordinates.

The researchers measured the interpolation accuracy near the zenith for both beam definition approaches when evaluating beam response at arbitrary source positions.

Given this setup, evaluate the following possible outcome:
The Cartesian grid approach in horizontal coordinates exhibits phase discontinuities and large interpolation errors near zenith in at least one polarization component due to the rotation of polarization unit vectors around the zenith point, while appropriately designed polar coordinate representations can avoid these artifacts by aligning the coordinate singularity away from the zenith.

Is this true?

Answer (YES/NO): NO